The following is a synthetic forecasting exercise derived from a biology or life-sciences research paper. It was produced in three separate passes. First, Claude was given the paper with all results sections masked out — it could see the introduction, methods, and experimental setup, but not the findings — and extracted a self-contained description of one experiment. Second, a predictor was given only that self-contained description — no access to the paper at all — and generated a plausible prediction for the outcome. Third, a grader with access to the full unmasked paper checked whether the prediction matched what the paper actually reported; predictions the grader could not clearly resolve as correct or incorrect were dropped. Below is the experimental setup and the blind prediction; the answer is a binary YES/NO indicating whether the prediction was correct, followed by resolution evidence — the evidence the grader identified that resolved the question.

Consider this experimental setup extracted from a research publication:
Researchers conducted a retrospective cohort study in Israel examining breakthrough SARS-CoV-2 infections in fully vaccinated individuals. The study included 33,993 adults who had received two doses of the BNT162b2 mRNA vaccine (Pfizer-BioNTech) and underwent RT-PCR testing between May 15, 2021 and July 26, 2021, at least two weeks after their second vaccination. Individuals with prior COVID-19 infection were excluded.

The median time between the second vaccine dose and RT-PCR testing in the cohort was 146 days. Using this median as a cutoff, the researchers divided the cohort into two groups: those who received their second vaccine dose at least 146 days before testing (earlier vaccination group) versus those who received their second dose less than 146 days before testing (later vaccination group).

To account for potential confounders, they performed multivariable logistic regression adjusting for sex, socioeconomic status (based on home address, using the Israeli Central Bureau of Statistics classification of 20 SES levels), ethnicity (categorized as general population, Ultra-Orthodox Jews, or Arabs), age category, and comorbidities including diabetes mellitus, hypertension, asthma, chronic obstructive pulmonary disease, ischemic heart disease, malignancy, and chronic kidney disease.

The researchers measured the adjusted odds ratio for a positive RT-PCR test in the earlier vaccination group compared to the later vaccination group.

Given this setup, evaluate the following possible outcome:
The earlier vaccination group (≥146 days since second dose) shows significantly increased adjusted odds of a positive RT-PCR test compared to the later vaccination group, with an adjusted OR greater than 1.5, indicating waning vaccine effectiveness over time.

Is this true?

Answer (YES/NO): YES